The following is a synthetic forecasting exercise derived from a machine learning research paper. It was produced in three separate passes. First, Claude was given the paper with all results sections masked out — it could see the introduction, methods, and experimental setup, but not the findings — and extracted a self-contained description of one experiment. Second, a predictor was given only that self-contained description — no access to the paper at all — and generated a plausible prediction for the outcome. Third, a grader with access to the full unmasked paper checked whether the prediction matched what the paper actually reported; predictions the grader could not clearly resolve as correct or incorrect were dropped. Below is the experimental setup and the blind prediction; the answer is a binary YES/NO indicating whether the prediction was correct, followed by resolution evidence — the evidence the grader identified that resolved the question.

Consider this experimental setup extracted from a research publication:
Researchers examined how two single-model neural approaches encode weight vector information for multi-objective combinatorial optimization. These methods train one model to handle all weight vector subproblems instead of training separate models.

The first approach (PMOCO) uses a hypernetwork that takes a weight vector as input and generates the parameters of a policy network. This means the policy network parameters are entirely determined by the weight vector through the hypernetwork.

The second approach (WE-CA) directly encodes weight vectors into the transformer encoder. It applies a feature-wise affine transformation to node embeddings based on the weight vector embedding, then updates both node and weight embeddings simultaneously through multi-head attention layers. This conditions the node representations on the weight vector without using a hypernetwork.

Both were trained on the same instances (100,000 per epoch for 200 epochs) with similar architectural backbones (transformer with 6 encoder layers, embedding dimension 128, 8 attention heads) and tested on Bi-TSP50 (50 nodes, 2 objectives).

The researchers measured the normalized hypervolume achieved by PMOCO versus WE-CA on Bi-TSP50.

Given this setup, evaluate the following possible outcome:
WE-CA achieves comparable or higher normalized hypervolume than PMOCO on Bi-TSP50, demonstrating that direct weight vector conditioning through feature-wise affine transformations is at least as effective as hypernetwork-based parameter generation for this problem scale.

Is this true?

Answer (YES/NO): YES